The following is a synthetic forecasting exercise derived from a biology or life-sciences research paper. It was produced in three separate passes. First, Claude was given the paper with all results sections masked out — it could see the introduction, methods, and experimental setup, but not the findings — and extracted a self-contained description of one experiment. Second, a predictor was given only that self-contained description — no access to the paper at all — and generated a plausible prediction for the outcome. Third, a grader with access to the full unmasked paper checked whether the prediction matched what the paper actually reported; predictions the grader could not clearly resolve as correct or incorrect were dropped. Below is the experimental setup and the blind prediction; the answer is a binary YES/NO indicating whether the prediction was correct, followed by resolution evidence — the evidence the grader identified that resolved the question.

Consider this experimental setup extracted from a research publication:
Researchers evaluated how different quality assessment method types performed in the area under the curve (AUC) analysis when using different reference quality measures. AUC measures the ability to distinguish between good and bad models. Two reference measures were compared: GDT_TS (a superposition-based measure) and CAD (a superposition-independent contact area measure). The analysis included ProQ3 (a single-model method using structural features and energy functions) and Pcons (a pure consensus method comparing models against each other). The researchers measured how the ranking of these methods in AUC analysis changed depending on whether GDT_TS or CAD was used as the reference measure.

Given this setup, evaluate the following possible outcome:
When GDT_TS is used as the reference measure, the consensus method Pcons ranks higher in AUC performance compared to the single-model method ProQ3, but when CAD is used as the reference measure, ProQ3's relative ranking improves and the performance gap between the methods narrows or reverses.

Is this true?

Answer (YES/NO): YES